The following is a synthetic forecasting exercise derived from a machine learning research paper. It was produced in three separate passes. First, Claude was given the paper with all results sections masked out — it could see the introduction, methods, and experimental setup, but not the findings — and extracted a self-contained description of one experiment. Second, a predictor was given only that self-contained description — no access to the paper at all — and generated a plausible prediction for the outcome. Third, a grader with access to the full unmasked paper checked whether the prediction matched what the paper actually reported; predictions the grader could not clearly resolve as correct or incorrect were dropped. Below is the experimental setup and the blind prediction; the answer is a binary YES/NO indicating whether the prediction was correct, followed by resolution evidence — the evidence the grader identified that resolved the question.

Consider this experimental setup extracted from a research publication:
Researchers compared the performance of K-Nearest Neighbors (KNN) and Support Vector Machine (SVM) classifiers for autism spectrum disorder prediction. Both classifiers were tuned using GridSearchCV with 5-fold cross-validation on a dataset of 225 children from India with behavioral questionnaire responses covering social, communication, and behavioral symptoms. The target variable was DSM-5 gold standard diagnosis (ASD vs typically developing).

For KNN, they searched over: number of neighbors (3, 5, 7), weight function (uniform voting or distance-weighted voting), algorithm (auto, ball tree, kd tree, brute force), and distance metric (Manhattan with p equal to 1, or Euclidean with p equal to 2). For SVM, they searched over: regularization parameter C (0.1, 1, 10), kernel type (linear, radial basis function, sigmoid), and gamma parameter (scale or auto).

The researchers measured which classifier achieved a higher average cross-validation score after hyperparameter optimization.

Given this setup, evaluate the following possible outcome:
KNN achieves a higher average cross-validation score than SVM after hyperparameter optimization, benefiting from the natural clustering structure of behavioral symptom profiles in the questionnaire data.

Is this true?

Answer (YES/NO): NO